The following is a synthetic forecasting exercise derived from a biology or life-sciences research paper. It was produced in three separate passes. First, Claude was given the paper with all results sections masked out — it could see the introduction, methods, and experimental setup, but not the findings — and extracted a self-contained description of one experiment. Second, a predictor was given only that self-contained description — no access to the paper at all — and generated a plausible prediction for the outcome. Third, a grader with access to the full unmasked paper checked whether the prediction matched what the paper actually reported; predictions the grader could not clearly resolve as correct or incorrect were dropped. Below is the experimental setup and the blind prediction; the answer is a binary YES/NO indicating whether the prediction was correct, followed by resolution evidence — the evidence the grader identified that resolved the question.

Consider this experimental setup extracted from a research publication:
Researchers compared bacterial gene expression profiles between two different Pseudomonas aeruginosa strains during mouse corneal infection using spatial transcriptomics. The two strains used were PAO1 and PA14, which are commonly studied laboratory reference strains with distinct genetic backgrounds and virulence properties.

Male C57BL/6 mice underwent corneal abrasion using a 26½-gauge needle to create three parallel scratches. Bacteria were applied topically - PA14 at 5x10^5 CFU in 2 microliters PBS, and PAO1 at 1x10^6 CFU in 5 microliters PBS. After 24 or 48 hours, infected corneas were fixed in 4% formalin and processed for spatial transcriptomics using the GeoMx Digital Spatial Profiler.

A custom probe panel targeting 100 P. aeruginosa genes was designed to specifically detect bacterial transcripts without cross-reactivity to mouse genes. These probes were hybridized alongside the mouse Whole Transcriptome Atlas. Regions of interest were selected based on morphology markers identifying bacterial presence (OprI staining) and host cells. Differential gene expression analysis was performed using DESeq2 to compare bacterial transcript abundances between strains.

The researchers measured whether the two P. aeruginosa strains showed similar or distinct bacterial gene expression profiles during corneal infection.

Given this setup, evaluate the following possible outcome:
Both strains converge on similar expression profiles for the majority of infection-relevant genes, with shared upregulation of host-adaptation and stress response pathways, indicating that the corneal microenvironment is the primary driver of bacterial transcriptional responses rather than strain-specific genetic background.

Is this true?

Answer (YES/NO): YES